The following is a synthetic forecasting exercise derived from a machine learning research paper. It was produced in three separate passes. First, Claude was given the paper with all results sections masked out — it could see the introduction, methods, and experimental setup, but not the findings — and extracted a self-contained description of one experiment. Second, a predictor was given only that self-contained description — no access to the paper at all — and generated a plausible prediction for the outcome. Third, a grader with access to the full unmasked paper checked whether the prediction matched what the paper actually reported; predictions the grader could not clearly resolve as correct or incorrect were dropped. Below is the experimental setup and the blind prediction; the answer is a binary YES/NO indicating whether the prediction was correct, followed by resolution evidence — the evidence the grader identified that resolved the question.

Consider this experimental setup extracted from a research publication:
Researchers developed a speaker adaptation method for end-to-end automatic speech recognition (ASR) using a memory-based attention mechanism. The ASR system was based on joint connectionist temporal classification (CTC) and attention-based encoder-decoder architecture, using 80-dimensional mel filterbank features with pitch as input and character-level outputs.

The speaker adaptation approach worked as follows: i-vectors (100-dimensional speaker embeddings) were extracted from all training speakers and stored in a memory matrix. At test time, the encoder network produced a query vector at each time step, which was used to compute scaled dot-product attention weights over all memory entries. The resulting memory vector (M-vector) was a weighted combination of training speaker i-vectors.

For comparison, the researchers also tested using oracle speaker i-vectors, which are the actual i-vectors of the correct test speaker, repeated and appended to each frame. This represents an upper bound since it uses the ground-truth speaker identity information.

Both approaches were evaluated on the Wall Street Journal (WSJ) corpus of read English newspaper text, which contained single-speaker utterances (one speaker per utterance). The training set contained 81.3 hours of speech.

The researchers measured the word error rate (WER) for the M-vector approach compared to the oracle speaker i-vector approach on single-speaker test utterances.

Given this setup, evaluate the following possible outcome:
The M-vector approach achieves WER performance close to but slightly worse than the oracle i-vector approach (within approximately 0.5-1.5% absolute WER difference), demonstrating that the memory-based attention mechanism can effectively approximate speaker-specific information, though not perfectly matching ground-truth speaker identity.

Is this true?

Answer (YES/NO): NO